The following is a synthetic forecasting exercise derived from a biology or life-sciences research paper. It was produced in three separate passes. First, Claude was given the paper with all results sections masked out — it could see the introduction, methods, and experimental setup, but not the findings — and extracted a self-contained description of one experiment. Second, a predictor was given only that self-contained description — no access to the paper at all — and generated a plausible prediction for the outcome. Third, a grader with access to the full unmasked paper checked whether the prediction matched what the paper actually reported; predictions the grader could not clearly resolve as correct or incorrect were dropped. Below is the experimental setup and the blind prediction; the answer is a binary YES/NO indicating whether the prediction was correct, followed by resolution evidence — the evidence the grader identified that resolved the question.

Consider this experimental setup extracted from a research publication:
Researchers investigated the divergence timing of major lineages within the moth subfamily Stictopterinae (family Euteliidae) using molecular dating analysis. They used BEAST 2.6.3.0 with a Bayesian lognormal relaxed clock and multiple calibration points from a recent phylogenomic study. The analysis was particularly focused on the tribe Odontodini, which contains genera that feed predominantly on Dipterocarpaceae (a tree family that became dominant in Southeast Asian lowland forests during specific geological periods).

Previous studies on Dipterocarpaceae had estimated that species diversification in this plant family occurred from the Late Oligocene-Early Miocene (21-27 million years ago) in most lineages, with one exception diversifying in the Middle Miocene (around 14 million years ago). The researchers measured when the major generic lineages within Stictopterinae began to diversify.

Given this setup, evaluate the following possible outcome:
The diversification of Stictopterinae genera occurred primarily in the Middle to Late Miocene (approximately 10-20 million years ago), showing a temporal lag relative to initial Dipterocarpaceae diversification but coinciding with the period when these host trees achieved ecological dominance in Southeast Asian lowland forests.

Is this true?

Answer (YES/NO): YES